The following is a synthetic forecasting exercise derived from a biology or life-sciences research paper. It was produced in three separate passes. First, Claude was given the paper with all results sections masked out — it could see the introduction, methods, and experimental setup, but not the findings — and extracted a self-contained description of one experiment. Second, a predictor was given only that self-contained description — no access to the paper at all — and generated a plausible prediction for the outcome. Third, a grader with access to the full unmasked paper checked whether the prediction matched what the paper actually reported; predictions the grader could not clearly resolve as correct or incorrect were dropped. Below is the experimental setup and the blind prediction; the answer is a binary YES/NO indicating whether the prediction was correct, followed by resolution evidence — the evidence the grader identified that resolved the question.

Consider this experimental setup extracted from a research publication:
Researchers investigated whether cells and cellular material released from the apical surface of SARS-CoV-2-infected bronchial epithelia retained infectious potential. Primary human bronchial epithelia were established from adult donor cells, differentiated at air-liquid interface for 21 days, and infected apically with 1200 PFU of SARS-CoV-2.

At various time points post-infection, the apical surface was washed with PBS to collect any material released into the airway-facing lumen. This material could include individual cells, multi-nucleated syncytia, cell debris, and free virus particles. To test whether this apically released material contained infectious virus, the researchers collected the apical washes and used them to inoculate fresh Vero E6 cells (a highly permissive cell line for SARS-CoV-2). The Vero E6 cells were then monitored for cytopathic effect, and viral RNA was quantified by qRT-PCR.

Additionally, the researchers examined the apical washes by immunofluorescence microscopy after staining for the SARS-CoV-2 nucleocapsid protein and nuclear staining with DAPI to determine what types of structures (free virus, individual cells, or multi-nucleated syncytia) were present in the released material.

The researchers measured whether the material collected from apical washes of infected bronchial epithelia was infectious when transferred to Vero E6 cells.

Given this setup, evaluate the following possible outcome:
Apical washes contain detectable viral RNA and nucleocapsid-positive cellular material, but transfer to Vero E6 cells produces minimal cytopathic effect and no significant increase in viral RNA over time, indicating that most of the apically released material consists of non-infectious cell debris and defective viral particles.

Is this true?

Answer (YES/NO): NO